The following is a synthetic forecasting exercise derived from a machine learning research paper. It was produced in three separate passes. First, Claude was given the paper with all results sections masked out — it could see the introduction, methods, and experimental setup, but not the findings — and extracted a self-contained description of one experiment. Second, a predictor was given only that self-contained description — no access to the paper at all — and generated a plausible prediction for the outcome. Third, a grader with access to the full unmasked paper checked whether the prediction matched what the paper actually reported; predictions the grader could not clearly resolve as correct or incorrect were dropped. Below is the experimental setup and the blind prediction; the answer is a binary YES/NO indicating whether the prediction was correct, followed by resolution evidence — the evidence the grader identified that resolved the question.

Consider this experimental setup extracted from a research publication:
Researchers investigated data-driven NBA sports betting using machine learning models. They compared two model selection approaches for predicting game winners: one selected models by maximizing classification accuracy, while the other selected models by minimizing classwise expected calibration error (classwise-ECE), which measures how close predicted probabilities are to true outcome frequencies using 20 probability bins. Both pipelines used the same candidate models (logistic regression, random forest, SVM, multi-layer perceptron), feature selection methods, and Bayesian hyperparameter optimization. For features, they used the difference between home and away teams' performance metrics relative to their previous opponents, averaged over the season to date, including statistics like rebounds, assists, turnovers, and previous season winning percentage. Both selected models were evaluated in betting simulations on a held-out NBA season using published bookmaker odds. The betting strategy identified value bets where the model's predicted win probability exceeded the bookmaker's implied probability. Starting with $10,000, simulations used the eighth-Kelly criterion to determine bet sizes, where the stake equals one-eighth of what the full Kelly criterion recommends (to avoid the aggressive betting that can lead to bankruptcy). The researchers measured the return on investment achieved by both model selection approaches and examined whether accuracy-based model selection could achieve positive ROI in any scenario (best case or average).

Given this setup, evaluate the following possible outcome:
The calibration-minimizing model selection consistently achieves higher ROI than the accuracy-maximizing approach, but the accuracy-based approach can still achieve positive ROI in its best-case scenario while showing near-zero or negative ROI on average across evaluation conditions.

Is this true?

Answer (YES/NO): YES